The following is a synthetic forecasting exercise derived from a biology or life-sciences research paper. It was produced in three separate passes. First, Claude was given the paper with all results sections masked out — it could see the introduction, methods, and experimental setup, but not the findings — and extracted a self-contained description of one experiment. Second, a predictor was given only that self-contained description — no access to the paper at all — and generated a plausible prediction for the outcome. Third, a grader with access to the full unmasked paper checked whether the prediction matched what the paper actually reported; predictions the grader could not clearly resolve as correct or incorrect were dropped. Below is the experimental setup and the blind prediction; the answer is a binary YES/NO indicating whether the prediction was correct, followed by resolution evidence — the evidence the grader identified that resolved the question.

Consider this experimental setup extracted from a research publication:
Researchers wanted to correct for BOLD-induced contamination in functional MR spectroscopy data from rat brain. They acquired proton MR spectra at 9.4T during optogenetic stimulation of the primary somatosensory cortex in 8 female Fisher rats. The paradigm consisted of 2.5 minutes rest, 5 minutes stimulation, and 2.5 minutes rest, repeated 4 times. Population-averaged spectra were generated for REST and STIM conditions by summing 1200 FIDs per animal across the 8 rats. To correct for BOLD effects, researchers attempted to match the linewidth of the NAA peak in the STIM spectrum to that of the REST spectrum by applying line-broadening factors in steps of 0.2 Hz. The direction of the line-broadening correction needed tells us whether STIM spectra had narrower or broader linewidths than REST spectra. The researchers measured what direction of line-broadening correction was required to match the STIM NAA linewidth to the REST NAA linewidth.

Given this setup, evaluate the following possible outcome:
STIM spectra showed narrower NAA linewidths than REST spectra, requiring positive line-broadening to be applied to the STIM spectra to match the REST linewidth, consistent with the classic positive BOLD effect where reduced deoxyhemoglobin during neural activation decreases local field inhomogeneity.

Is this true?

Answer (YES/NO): YES